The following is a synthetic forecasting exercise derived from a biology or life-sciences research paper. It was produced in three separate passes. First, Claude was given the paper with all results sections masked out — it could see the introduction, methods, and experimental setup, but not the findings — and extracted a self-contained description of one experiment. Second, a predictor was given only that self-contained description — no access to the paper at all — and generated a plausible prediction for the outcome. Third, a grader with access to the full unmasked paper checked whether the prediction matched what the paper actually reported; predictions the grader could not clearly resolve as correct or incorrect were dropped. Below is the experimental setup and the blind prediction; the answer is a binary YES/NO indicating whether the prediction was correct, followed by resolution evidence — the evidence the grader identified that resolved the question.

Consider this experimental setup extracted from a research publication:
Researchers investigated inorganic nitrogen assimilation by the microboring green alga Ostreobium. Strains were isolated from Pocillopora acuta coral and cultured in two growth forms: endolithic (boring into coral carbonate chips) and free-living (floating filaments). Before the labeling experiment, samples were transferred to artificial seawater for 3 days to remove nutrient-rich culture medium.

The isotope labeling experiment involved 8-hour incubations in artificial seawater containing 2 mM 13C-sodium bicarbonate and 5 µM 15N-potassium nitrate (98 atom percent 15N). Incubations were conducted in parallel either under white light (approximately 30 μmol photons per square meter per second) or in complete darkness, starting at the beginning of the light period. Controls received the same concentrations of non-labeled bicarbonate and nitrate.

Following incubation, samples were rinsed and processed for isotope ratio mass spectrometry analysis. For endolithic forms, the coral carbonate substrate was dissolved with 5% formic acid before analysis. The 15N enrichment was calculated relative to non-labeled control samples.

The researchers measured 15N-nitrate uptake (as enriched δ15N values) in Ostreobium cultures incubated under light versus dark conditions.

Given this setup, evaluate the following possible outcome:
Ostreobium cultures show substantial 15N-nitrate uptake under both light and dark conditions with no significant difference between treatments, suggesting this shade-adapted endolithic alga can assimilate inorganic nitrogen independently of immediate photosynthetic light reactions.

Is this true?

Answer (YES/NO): NO